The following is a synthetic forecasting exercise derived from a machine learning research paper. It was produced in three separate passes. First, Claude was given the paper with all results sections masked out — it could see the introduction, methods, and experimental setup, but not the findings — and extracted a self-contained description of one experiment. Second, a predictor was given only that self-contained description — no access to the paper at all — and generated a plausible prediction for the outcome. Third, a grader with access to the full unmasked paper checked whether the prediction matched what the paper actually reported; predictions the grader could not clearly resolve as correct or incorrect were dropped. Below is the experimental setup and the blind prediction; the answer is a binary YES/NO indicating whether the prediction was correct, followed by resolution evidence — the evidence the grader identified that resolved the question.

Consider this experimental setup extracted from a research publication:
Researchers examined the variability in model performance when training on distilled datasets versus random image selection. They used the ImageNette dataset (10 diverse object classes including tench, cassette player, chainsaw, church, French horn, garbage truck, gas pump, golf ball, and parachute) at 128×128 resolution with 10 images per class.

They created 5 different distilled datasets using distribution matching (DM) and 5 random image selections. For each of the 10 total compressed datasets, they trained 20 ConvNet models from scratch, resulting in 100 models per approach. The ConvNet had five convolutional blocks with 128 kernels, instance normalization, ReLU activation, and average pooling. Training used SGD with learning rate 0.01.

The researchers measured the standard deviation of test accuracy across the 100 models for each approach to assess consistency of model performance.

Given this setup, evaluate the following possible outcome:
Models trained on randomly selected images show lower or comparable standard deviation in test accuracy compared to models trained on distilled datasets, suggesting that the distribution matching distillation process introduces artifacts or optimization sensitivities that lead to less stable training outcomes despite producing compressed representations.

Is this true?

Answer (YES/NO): NO